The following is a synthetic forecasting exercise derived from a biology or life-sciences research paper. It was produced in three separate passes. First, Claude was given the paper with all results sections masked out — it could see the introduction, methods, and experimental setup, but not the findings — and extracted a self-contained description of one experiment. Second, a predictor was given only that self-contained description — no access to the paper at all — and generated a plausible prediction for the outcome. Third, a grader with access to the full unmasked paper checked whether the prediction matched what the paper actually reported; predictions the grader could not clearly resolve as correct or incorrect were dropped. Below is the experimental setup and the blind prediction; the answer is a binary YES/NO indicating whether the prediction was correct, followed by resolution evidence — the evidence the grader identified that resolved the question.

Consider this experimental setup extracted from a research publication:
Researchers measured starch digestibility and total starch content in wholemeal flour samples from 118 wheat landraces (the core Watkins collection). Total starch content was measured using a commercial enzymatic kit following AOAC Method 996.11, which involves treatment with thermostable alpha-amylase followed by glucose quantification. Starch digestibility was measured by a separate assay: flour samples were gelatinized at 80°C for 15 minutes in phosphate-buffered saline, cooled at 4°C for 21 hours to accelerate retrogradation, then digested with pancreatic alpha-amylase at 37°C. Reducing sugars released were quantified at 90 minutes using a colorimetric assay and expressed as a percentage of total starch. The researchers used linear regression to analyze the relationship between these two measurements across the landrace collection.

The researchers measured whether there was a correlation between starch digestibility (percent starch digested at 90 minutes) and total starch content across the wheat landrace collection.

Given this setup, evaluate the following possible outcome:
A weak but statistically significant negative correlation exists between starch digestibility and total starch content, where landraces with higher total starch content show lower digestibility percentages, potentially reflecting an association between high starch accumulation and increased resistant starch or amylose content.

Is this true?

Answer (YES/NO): NO